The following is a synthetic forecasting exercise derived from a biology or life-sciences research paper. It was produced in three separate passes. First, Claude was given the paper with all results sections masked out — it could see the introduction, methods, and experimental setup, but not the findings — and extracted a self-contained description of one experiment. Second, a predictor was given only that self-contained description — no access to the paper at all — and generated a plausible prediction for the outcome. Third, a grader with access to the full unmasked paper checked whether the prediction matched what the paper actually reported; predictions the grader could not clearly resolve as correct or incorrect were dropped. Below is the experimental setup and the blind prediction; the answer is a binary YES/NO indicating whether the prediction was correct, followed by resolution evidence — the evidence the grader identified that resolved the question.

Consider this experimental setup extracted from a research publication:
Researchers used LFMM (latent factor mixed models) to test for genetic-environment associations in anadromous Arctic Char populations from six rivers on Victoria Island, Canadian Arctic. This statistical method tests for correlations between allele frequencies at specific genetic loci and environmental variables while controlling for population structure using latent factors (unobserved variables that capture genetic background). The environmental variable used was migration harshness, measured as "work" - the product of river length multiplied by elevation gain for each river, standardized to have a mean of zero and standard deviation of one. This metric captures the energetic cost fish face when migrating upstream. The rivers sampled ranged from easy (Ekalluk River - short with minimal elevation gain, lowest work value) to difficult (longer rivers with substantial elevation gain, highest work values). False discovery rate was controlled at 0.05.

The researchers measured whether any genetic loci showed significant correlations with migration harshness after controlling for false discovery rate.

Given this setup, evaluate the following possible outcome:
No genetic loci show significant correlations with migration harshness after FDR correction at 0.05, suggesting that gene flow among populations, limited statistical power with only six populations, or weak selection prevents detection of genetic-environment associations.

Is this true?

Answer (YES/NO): NO